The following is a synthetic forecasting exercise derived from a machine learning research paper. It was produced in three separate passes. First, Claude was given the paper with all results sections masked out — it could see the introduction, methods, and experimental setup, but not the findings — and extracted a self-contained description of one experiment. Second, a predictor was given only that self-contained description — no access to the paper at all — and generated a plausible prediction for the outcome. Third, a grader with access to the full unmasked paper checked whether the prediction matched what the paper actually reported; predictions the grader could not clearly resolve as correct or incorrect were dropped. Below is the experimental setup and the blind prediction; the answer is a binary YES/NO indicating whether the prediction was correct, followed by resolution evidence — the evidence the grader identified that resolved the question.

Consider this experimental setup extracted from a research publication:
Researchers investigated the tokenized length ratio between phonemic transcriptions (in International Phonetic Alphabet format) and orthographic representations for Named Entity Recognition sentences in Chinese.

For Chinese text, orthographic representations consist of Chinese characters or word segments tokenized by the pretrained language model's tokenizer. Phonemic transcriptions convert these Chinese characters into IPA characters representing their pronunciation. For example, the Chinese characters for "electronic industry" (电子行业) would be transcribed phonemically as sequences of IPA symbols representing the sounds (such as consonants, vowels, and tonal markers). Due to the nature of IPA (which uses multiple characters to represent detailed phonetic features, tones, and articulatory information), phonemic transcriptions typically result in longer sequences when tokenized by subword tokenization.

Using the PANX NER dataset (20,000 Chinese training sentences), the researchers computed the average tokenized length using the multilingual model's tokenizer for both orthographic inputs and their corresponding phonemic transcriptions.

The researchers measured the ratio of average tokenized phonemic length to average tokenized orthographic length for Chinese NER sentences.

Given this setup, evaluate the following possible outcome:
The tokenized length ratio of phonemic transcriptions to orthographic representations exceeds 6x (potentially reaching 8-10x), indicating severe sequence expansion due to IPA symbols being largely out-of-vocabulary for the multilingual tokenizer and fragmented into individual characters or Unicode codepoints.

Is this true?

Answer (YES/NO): NO